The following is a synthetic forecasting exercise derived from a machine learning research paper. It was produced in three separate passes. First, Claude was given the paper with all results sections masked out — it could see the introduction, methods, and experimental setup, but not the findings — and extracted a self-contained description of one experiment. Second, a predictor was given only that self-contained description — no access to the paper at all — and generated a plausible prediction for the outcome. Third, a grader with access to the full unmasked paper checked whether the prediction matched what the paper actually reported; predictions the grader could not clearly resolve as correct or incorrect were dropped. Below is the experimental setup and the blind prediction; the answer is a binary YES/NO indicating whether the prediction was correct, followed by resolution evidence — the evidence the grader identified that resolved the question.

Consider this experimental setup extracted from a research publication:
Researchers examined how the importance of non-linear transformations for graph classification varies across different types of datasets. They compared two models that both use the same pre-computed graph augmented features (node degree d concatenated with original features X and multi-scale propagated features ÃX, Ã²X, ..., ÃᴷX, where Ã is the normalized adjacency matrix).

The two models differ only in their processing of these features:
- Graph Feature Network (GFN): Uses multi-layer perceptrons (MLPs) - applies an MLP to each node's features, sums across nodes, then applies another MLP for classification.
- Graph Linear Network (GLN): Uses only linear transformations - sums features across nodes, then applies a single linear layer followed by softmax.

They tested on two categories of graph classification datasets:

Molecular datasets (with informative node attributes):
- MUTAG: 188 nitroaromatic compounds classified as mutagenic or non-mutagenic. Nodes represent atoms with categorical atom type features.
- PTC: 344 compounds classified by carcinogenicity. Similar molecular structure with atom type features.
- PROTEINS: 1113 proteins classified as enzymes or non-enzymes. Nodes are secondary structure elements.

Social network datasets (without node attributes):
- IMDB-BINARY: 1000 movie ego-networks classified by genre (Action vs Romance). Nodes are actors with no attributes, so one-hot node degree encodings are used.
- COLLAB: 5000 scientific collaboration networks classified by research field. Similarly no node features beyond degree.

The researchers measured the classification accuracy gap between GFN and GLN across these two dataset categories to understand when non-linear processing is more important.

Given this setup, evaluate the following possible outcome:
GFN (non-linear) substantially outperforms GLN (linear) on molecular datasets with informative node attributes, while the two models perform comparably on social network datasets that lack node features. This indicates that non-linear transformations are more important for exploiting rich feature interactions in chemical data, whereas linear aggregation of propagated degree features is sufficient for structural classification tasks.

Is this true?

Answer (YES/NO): NO